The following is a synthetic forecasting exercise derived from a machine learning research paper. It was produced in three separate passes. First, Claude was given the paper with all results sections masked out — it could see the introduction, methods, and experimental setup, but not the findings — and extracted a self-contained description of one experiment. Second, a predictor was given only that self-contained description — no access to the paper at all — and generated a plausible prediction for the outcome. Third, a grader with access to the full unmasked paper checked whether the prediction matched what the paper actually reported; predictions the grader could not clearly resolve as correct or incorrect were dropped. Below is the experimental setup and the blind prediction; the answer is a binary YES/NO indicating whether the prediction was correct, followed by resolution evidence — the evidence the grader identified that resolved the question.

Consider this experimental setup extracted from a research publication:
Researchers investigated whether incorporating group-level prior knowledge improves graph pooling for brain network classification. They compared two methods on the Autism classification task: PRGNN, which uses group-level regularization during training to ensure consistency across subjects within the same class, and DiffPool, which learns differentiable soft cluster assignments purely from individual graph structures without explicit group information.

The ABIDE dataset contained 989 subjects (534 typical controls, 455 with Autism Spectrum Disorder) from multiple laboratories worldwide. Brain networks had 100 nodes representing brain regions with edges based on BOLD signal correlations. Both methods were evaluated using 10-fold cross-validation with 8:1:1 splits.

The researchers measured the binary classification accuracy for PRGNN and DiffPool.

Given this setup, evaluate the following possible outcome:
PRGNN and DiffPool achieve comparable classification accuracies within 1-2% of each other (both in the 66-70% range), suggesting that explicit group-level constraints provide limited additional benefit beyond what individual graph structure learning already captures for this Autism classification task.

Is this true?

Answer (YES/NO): NO